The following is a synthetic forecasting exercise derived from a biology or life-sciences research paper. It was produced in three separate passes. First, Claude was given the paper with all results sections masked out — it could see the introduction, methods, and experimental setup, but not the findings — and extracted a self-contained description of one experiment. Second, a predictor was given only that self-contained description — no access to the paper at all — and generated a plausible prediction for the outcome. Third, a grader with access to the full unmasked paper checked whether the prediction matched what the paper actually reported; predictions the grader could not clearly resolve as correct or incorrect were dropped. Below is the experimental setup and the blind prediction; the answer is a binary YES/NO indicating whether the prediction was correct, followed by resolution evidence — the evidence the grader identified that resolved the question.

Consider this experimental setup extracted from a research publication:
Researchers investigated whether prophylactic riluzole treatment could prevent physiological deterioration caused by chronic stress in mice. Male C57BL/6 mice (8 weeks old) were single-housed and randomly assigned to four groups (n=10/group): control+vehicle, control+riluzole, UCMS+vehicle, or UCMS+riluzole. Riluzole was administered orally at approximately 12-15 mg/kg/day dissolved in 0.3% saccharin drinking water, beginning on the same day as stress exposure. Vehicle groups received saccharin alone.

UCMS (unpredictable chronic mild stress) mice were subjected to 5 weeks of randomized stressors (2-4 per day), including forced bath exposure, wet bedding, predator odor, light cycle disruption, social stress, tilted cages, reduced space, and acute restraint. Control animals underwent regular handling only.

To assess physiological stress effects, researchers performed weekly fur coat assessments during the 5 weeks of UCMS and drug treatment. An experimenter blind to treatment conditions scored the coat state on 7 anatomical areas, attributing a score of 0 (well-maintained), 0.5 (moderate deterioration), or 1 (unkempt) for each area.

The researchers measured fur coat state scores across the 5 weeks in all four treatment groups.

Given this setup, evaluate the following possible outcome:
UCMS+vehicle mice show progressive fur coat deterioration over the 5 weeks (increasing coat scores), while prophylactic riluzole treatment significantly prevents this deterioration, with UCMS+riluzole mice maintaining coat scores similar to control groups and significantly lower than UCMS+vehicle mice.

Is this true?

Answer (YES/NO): NO